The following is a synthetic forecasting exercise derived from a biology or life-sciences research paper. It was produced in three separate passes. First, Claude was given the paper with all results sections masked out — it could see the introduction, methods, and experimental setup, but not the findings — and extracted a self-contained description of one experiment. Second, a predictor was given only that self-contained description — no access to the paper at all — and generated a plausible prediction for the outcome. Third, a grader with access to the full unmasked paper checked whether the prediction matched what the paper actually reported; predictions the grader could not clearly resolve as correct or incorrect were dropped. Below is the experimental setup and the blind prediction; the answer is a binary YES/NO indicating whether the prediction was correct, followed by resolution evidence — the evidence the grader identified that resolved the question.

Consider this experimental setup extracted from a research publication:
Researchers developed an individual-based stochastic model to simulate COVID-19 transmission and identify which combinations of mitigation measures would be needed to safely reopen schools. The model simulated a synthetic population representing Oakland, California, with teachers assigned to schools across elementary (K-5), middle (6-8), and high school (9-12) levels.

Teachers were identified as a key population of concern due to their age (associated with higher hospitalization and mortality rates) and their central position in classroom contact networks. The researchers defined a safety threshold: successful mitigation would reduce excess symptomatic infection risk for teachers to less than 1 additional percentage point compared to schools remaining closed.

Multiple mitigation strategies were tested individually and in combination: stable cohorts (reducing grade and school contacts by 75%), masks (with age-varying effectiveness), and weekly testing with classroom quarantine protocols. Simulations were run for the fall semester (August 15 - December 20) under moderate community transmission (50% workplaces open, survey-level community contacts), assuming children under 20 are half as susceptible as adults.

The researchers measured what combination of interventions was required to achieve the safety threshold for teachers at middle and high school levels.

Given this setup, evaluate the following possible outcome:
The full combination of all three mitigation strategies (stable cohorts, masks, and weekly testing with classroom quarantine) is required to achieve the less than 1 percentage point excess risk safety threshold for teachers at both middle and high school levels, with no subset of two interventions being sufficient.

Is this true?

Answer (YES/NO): NO